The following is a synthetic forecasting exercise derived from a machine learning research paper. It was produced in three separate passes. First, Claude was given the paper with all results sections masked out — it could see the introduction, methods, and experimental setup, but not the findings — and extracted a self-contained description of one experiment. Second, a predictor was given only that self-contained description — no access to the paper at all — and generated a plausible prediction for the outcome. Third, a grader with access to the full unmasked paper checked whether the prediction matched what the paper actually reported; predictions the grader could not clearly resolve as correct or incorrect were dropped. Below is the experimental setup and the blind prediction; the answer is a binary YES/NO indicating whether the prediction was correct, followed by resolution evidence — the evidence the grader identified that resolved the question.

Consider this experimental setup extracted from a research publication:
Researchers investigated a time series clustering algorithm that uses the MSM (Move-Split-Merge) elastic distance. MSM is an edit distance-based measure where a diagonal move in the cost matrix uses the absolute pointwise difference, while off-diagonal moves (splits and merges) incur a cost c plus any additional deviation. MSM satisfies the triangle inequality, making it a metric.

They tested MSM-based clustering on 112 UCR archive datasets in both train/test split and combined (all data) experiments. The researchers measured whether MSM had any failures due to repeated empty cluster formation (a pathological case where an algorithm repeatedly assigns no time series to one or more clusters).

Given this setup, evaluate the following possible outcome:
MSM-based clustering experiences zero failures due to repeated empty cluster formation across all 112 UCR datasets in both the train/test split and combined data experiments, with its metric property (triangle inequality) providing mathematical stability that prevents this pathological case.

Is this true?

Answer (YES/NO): NO